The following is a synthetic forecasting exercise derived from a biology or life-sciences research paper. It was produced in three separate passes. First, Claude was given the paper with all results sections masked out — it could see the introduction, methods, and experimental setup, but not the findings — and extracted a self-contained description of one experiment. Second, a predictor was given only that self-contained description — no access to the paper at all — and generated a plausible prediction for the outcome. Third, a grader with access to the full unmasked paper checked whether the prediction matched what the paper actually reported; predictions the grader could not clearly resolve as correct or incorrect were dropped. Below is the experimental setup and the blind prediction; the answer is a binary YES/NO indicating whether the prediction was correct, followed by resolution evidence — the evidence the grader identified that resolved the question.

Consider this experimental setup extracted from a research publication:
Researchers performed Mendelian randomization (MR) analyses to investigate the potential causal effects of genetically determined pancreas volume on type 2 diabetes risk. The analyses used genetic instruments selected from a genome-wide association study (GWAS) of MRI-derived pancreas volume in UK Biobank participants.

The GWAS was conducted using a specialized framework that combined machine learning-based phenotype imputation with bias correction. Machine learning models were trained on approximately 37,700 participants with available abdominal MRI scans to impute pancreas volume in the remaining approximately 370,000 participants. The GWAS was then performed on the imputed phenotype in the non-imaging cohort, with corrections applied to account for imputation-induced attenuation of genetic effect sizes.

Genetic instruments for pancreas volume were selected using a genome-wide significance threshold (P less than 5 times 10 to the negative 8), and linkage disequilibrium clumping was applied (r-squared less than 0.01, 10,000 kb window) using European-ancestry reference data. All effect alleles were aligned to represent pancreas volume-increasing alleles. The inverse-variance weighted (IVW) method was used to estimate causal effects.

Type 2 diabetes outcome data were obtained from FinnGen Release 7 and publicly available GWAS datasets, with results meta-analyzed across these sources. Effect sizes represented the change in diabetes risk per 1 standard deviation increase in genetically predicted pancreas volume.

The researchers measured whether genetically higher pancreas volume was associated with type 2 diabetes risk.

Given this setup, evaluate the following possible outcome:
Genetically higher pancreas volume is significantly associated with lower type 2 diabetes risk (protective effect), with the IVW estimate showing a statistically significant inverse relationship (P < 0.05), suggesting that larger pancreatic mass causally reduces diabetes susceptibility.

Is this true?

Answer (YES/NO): YES